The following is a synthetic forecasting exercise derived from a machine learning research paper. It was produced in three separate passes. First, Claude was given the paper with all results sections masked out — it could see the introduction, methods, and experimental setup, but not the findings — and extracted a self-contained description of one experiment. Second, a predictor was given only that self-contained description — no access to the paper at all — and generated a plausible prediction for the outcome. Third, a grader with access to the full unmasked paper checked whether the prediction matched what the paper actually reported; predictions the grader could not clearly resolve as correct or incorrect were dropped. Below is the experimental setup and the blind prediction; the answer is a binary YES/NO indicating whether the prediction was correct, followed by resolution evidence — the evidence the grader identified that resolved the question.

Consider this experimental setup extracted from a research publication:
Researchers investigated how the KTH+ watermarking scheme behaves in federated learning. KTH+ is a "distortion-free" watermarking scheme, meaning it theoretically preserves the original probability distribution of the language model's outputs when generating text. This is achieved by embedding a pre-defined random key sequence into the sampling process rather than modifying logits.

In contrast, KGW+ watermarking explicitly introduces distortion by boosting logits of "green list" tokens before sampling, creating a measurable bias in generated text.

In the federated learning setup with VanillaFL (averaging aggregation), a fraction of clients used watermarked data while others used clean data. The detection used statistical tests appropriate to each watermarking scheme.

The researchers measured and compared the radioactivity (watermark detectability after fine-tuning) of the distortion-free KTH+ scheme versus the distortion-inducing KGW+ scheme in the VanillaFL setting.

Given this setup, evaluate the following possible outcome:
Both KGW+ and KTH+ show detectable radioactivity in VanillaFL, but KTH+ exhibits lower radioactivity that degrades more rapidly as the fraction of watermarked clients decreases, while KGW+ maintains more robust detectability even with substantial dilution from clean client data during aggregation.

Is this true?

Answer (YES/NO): NO